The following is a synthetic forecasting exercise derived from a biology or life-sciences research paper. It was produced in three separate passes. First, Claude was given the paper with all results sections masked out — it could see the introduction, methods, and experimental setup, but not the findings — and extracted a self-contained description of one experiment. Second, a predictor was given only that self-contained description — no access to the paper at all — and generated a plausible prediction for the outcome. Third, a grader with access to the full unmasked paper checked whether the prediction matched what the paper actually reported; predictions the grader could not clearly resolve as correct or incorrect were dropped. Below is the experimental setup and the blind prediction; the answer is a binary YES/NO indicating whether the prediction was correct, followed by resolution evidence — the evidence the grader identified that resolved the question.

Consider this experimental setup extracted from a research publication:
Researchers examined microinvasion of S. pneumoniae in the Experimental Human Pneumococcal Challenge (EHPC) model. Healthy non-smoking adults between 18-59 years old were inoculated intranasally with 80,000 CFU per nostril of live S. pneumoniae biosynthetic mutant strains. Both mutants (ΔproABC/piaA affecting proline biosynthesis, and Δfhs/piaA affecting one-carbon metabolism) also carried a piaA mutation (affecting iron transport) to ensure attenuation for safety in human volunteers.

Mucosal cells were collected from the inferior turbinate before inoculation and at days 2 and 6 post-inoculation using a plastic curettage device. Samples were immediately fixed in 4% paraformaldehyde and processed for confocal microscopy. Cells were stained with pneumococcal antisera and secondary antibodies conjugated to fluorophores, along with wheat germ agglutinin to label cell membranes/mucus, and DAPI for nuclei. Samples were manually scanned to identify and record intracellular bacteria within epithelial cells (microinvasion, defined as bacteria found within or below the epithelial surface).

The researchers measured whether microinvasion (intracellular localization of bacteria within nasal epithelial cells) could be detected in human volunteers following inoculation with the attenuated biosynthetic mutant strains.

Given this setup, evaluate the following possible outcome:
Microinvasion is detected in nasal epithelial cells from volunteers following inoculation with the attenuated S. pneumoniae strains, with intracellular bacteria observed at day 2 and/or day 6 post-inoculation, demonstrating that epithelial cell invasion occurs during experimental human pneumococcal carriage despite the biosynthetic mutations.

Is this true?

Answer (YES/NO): YES